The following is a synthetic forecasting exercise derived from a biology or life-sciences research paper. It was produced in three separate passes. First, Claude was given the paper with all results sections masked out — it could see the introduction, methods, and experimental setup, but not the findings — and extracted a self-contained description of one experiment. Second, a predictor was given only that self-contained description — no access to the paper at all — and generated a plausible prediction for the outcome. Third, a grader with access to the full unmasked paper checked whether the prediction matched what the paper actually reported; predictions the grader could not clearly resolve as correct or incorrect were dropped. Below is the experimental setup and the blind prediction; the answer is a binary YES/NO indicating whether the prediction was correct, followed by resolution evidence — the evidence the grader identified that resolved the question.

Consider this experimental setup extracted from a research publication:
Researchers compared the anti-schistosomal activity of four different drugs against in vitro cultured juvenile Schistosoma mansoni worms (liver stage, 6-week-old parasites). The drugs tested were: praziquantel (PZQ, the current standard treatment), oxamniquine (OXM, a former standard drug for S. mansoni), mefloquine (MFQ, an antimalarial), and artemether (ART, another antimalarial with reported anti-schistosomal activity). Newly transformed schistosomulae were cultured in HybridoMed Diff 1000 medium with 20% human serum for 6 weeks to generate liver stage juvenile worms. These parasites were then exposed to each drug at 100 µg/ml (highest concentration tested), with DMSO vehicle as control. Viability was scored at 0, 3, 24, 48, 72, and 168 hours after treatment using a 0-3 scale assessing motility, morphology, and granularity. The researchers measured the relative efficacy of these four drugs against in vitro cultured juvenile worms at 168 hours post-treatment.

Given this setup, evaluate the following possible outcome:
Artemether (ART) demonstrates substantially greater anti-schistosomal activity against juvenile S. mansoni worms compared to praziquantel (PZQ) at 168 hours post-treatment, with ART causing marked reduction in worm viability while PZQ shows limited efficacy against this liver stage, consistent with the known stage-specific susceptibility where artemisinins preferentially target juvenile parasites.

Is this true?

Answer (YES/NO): NO